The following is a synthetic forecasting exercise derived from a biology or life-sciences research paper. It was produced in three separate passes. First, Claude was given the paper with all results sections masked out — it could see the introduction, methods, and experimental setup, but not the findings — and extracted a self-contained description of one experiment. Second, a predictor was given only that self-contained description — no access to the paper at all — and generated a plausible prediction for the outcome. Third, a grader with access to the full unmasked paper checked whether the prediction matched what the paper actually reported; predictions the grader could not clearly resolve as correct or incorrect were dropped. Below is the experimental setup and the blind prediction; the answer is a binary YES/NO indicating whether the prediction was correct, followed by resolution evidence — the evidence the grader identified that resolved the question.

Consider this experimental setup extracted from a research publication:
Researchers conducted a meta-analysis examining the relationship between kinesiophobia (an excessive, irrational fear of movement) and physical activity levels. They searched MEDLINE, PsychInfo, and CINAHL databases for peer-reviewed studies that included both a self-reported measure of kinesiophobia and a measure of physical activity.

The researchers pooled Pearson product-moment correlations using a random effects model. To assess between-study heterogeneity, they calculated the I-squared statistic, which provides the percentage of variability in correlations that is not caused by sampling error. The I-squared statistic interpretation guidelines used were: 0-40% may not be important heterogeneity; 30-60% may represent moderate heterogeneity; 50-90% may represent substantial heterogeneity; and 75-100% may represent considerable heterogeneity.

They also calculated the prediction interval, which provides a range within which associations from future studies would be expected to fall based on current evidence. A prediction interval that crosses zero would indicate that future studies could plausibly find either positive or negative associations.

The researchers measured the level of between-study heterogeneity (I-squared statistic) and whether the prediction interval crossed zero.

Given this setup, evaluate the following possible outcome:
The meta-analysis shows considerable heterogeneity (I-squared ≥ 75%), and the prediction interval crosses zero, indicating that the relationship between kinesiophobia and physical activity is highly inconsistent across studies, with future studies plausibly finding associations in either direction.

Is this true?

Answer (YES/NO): YES